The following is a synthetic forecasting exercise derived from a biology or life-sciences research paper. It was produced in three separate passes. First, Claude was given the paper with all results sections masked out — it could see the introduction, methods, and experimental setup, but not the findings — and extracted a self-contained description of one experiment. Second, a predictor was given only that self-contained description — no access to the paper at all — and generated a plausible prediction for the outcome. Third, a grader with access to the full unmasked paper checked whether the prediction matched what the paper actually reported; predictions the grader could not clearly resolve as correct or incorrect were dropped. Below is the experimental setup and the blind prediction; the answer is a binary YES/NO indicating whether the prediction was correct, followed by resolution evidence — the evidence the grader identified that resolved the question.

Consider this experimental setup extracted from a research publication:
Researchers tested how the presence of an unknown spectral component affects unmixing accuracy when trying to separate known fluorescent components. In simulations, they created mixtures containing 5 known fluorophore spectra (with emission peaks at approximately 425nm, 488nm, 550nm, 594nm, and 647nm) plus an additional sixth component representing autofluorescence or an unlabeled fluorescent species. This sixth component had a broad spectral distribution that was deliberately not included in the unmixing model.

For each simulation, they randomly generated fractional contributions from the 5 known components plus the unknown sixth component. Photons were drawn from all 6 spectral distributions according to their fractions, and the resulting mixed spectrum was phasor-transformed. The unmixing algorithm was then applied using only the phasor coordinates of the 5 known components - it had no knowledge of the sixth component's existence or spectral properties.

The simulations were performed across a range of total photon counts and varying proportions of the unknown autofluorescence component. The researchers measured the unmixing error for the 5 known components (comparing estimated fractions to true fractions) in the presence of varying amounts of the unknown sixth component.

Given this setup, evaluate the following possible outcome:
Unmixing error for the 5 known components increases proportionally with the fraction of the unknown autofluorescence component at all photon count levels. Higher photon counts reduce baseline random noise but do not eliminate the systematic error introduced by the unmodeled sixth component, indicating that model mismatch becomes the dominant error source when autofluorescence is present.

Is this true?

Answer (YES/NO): NO